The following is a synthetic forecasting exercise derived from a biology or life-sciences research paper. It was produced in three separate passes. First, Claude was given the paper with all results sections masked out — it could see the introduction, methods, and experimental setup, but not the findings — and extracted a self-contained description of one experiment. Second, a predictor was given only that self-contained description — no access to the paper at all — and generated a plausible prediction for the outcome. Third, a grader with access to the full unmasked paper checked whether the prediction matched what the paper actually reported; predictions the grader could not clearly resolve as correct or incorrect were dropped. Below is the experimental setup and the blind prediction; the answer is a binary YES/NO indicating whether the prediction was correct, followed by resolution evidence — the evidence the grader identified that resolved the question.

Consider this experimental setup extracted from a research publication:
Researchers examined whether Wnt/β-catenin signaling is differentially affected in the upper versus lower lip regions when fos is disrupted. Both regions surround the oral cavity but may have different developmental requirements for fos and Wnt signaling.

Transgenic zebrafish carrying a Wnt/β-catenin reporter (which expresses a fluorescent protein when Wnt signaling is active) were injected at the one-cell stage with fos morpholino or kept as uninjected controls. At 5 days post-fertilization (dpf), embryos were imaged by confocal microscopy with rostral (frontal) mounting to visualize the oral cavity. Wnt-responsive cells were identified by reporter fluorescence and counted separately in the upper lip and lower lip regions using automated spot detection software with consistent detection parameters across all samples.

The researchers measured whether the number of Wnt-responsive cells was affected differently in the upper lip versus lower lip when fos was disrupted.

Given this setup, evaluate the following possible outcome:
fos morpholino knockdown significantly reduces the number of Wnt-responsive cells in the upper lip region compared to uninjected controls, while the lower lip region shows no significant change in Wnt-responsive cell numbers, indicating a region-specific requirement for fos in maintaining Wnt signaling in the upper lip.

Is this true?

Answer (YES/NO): NO